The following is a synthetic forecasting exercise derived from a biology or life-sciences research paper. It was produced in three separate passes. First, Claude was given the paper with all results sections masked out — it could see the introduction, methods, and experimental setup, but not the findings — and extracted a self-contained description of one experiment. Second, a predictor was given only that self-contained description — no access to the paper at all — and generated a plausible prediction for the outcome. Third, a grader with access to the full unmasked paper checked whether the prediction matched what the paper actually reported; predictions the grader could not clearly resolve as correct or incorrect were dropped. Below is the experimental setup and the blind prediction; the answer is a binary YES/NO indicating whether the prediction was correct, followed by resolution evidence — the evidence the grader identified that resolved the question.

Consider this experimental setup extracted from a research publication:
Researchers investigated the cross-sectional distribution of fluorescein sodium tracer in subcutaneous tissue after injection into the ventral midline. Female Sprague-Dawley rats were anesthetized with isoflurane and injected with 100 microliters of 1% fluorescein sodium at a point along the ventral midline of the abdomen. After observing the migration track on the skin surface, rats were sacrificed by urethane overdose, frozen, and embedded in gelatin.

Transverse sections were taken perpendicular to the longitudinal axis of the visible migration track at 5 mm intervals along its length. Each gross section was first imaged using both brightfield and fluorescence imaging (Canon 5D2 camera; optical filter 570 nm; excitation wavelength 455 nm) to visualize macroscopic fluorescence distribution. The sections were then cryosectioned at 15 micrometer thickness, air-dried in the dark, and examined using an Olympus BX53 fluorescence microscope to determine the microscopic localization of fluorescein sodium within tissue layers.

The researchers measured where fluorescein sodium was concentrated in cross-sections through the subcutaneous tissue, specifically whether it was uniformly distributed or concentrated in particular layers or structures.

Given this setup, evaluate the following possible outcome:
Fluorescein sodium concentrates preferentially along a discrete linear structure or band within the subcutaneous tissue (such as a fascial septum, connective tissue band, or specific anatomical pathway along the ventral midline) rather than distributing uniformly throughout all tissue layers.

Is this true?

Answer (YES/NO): YES